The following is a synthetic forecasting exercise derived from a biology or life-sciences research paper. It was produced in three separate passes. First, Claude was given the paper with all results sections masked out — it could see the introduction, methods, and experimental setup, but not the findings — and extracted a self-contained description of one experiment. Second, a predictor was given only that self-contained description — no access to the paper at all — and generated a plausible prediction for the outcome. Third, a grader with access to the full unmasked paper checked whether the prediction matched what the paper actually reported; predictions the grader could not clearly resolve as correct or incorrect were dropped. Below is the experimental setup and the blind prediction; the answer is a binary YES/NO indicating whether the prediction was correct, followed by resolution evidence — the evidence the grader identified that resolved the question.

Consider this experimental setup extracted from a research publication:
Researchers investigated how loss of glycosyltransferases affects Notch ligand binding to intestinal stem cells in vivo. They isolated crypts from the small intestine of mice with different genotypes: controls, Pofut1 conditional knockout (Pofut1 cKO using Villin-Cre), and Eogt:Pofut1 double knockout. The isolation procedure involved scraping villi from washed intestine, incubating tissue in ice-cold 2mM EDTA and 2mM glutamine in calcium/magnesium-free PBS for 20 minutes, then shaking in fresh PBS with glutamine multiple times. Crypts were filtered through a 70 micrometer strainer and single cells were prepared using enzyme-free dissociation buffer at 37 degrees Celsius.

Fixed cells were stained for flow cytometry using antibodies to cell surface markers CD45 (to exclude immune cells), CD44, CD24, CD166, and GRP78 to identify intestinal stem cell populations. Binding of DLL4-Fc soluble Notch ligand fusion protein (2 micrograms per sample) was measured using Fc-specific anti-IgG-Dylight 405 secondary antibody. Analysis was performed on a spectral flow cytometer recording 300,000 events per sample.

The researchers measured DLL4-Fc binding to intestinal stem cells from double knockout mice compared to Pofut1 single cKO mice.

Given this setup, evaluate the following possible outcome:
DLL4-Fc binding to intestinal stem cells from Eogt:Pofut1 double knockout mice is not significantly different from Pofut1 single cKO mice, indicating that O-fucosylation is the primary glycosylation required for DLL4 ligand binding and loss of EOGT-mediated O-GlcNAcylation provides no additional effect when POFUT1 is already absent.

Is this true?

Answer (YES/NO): YES